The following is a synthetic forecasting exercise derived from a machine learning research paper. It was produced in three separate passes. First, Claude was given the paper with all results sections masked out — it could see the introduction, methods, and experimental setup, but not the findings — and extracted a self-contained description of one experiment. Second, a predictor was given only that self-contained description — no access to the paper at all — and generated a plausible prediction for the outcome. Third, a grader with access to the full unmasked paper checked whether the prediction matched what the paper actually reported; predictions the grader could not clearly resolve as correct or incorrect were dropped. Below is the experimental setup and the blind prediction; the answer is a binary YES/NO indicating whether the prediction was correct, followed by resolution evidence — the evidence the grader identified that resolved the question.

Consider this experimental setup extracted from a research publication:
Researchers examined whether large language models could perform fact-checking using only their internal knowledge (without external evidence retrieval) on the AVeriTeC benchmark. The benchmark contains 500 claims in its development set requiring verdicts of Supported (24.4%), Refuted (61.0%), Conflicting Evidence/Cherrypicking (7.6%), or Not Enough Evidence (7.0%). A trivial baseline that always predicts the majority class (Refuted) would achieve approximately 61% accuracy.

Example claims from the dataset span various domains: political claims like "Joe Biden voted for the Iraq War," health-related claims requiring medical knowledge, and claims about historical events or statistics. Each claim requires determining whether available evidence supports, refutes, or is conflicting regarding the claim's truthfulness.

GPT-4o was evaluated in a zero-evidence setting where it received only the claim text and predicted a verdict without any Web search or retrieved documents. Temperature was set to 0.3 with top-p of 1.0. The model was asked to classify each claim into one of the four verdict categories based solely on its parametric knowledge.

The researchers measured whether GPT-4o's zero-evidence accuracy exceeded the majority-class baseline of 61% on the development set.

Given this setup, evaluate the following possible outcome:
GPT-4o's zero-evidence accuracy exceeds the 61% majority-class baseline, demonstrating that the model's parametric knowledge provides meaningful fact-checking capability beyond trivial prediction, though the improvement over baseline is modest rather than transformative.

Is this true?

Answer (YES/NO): NO